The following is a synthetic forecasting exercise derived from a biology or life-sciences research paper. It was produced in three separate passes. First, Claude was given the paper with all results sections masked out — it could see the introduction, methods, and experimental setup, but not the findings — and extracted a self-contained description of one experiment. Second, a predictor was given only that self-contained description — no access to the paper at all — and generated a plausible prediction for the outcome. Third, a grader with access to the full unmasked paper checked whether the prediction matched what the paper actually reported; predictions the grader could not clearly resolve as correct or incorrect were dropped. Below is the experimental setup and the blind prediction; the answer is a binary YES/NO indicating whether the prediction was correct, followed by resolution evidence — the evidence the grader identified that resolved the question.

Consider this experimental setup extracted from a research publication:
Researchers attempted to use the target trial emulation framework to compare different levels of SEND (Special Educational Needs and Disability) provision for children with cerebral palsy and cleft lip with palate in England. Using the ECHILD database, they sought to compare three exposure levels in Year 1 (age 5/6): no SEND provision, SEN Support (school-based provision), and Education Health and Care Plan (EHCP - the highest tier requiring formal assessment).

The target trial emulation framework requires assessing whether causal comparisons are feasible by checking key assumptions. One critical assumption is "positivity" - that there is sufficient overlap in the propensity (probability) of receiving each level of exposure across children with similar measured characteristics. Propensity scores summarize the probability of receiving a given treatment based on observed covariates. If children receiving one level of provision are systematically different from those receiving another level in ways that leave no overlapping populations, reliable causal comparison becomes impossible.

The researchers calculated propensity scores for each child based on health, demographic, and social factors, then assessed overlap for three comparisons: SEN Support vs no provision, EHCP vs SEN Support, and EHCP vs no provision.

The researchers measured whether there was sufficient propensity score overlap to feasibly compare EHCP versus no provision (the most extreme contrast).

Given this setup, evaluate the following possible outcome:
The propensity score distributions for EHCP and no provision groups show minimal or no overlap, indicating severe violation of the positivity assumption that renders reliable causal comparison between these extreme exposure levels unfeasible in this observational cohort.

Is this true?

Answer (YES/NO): YES